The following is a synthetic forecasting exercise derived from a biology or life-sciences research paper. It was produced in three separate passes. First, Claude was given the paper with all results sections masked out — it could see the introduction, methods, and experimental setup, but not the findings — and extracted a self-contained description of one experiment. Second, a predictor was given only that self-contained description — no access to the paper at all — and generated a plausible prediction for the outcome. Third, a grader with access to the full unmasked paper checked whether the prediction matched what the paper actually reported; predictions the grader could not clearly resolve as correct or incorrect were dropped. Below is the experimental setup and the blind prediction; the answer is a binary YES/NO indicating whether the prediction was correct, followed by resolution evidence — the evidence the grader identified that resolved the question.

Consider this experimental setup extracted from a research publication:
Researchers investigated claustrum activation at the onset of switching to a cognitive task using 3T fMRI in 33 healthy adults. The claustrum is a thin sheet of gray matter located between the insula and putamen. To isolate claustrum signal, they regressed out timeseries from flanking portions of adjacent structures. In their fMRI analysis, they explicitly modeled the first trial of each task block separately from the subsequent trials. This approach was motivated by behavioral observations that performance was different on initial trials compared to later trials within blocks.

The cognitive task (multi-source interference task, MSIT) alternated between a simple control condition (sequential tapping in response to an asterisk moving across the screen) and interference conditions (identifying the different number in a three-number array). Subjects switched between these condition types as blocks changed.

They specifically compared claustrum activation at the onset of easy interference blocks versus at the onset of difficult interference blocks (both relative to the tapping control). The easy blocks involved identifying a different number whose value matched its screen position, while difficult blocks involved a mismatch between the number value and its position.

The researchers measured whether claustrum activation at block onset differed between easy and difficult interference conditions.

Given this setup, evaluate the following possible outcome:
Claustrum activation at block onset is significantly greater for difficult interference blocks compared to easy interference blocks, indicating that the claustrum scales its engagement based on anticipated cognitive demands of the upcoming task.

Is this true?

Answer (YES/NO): NO